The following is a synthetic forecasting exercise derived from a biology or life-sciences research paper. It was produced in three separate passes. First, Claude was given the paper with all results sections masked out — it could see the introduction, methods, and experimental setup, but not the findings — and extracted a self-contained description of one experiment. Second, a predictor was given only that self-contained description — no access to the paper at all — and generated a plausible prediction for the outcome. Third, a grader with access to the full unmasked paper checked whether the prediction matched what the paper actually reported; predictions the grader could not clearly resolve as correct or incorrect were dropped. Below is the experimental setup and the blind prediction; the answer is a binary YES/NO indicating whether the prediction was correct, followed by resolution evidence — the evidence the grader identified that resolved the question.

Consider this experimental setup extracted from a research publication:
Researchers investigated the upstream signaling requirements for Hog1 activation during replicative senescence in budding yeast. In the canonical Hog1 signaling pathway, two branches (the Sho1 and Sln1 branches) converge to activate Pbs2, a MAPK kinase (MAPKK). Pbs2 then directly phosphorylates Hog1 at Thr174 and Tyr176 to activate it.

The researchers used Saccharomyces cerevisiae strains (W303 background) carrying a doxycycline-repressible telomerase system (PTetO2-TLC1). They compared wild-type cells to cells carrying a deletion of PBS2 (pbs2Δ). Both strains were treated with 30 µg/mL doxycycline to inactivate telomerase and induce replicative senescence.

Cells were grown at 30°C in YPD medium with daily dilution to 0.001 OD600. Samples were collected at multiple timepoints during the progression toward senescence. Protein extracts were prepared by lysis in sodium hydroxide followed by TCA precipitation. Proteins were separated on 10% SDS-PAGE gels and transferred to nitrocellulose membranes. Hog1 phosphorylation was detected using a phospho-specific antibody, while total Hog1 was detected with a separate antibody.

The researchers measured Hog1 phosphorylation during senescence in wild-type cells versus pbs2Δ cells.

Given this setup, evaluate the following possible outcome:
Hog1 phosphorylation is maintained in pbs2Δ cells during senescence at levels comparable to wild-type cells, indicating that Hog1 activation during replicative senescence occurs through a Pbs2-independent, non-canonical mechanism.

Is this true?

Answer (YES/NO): NO